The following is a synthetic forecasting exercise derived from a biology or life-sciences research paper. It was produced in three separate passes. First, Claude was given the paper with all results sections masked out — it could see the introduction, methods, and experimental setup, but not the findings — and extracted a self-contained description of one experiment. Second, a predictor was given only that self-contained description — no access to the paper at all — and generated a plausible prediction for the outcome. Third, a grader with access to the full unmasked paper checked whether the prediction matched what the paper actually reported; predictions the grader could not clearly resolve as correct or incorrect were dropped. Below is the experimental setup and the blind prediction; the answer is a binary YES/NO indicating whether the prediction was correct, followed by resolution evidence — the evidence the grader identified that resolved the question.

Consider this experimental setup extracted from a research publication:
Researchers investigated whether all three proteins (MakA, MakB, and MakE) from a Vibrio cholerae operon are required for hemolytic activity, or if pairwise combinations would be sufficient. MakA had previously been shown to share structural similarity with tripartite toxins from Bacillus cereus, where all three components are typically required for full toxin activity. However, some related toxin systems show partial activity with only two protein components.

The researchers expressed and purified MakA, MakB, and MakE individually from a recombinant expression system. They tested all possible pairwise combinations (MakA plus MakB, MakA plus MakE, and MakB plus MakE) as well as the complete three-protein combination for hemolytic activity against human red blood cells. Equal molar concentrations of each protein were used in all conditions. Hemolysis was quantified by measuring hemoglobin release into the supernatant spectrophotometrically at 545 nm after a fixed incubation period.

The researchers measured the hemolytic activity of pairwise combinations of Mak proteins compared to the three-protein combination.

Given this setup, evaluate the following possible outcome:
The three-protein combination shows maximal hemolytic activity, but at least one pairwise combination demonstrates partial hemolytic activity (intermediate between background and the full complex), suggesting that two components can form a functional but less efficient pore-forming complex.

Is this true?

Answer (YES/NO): NO